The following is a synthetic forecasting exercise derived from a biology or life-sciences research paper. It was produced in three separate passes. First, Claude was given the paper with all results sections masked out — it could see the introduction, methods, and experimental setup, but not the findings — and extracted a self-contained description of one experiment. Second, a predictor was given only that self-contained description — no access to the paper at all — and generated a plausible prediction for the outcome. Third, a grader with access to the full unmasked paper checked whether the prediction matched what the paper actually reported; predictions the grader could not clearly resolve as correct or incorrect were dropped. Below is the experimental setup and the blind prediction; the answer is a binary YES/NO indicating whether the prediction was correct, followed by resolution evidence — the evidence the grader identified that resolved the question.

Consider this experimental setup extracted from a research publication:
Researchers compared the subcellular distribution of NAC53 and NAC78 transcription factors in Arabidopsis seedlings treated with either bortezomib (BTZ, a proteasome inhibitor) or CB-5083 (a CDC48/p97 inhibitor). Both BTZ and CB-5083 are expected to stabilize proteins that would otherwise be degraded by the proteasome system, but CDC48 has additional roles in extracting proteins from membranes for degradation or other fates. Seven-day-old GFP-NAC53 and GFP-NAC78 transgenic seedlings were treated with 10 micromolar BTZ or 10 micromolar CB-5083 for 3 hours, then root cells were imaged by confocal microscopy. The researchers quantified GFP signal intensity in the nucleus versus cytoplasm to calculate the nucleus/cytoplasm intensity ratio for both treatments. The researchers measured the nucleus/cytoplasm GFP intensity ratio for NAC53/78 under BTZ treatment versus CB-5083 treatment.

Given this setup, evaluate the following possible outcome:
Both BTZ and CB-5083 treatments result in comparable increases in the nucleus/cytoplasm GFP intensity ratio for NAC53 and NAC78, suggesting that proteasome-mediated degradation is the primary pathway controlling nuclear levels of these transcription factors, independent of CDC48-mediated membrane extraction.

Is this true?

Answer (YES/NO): NO